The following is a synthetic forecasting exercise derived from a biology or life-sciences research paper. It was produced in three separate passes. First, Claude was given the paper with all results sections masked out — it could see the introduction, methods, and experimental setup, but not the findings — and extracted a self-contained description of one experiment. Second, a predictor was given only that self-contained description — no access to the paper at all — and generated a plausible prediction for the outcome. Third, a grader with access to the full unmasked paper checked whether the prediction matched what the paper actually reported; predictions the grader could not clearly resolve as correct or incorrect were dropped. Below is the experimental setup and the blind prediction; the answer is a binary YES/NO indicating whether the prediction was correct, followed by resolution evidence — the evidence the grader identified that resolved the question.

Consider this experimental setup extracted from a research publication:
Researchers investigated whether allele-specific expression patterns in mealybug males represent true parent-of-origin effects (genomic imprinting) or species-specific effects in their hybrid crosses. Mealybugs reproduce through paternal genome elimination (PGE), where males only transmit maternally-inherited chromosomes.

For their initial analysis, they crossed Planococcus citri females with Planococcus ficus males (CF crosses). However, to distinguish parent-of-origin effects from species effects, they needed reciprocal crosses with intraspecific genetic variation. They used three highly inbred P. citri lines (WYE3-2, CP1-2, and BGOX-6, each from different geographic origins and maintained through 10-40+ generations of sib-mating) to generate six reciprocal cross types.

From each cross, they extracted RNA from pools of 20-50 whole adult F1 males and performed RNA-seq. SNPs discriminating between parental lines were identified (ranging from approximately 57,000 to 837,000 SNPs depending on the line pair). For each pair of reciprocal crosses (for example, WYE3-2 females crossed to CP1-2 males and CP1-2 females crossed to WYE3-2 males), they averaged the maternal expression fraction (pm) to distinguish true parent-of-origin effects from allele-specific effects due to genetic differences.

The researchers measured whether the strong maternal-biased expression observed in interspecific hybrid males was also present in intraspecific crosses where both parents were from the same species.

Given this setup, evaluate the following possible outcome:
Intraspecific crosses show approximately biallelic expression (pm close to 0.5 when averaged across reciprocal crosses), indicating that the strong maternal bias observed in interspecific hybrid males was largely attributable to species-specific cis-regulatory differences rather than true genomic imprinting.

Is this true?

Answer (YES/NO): NO